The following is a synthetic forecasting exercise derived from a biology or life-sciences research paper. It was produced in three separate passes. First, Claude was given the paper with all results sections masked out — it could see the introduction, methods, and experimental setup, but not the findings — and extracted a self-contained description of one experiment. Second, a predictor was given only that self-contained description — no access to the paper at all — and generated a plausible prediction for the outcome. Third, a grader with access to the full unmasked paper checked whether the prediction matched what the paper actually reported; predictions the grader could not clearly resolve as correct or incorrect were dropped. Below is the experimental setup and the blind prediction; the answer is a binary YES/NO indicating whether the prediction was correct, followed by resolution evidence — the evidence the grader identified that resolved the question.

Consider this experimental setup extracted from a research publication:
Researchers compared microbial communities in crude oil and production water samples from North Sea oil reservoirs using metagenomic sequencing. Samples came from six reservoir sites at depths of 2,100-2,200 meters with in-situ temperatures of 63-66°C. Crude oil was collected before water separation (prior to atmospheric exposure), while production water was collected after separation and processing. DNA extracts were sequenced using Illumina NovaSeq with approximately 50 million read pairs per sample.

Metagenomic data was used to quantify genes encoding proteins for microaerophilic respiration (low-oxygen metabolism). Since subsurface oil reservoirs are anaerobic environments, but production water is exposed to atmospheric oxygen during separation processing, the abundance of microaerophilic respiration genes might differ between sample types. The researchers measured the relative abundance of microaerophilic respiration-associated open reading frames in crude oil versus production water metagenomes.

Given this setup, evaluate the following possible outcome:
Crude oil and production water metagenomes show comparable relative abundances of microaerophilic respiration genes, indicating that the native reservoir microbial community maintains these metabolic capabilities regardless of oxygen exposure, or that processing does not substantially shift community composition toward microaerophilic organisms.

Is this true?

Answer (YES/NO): NO